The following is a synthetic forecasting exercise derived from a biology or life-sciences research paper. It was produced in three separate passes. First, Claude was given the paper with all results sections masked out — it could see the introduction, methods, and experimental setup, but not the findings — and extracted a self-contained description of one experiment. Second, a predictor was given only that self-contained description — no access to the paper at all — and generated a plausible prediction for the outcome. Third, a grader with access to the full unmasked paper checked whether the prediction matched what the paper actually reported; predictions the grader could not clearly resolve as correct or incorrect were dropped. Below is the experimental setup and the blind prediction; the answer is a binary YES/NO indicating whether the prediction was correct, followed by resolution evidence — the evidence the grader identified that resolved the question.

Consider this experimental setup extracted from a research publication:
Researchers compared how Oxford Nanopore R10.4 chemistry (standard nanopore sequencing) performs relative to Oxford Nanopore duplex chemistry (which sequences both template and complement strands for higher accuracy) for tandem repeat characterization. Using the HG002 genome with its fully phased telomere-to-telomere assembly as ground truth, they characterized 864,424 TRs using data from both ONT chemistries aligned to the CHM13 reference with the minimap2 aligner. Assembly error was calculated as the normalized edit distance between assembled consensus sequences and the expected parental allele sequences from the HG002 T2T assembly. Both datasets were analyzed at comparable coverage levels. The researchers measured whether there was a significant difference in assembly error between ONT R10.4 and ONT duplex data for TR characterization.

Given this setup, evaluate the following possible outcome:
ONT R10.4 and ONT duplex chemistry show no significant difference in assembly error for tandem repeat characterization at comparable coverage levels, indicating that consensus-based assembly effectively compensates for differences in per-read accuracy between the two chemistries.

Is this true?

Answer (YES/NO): NO